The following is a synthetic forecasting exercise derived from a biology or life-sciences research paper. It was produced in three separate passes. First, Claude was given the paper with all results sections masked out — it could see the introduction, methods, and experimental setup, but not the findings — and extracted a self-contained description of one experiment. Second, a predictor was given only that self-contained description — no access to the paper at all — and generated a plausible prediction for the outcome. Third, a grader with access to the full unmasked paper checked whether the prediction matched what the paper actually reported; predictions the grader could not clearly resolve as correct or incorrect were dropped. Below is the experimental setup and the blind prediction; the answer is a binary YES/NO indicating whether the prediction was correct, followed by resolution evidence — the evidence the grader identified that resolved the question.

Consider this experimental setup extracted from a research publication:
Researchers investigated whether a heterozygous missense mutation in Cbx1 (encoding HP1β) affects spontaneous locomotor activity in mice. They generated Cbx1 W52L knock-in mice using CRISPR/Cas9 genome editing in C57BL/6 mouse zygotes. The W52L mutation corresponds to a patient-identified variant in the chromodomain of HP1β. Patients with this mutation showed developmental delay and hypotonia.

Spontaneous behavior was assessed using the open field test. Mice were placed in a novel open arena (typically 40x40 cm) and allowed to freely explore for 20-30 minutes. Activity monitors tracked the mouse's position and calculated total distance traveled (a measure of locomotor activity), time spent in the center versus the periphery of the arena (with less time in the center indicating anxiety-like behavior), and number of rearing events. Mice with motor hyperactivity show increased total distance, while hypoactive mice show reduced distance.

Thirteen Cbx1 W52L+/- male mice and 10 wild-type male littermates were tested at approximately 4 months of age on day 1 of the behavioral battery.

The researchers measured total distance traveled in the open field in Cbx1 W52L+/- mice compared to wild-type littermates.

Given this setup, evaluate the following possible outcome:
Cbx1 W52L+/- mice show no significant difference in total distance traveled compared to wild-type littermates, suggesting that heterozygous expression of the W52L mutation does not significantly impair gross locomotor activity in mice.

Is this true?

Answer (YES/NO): YES